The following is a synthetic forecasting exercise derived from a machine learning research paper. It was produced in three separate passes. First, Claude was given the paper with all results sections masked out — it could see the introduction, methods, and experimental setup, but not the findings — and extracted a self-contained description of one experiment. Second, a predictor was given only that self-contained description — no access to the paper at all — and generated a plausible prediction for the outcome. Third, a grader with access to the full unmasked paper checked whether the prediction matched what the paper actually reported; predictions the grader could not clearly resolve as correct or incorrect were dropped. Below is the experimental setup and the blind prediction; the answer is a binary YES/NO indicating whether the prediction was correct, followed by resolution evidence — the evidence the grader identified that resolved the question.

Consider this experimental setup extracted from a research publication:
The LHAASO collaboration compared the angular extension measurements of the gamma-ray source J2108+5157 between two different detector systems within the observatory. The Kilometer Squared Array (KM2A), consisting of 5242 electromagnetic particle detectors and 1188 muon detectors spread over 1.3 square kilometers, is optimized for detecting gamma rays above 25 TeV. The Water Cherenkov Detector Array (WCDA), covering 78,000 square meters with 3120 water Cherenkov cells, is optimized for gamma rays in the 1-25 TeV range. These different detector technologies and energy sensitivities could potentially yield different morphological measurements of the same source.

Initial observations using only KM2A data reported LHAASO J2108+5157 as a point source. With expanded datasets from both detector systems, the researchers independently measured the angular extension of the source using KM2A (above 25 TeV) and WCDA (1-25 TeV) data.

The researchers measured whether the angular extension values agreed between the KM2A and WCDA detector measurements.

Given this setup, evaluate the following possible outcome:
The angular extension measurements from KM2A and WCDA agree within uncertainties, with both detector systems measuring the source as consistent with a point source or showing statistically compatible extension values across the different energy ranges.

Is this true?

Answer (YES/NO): YES